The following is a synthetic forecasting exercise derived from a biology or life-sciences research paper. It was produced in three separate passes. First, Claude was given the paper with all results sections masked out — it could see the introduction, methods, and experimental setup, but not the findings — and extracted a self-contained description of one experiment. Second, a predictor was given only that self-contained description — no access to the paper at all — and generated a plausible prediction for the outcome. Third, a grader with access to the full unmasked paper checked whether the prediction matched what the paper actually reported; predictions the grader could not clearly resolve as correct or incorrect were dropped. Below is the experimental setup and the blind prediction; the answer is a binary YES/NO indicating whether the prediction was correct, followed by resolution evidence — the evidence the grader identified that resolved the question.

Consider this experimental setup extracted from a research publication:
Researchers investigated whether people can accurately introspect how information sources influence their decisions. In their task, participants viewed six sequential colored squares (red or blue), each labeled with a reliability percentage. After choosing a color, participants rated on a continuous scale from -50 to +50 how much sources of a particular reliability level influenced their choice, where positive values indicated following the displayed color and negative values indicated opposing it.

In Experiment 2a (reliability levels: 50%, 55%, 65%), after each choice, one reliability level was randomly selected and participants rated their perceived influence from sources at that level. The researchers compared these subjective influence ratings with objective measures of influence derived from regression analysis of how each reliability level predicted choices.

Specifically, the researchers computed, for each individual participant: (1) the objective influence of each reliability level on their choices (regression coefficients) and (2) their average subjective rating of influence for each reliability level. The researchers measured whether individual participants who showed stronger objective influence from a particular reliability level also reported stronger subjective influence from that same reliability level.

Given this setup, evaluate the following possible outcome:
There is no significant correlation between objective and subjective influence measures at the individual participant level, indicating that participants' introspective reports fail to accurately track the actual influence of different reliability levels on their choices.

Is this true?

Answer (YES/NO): NO